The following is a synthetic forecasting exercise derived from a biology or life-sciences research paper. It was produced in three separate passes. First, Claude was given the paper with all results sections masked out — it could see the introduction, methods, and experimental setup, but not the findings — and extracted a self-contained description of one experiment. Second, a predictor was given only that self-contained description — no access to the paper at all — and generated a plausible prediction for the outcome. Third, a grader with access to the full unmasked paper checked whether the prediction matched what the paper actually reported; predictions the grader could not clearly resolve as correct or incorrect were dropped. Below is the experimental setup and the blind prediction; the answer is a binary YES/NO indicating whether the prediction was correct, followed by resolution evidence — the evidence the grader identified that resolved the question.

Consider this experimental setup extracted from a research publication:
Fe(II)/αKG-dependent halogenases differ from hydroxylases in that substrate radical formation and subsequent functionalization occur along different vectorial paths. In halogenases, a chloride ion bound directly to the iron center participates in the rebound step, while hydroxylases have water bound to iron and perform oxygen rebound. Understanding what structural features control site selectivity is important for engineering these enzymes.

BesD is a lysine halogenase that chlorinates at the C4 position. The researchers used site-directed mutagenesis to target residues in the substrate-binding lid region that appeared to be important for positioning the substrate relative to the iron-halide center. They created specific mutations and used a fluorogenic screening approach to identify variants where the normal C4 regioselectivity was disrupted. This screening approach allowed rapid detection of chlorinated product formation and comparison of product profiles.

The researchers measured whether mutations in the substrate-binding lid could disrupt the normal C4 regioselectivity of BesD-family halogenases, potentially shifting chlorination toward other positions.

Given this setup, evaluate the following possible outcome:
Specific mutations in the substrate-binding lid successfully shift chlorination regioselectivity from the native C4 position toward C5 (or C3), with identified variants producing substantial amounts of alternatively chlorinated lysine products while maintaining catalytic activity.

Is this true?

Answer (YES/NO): NO